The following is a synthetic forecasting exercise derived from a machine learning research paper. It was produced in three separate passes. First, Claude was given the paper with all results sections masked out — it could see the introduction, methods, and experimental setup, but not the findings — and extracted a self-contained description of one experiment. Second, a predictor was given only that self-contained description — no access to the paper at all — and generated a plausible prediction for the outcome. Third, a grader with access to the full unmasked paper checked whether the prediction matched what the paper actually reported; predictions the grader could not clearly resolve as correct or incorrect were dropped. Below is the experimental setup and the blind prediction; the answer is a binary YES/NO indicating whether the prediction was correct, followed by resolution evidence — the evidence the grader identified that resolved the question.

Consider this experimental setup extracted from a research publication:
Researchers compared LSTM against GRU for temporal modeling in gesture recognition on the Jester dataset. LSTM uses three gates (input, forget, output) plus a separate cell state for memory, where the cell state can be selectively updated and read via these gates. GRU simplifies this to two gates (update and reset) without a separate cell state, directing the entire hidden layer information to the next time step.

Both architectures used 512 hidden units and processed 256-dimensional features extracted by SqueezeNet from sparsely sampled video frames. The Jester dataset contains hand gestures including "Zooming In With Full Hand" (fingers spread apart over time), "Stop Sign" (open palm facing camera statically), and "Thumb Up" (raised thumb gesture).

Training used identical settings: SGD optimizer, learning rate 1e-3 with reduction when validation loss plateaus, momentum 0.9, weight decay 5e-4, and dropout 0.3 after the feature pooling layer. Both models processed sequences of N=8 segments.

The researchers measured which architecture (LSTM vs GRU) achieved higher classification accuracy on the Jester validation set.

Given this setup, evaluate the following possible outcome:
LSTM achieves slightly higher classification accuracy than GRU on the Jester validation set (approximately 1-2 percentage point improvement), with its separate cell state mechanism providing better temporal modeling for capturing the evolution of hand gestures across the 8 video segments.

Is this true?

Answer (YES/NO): YES